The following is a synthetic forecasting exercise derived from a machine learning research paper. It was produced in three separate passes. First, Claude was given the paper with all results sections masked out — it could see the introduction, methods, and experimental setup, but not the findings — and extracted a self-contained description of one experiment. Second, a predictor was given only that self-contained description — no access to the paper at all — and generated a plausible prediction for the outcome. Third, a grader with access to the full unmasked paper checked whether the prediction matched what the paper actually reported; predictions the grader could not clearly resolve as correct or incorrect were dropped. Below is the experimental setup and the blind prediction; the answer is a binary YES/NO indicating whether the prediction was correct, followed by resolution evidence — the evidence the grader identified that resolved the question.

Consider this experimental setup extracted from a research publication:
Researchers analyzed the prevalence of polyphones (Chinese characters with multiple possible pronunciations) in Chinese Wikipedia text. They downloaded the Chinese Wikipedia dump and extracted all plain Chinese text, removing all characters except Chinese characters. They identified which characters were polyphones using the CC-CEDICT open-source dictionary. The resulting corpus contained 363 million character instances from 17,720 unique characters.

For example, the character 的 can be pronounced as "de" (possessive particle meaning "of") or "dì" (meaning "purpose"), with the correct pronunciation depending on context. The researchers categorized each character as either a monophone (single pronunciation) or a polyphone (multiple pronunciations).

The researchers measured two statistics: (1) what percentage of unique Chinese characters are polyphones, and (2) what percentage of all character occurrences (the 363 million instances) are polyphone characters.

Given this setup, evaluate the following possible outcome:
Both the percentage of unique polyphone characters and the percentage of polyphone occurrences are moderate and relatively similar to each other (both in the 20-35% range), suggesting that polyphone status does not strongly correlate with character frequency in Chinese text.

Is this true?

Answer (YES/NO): NO